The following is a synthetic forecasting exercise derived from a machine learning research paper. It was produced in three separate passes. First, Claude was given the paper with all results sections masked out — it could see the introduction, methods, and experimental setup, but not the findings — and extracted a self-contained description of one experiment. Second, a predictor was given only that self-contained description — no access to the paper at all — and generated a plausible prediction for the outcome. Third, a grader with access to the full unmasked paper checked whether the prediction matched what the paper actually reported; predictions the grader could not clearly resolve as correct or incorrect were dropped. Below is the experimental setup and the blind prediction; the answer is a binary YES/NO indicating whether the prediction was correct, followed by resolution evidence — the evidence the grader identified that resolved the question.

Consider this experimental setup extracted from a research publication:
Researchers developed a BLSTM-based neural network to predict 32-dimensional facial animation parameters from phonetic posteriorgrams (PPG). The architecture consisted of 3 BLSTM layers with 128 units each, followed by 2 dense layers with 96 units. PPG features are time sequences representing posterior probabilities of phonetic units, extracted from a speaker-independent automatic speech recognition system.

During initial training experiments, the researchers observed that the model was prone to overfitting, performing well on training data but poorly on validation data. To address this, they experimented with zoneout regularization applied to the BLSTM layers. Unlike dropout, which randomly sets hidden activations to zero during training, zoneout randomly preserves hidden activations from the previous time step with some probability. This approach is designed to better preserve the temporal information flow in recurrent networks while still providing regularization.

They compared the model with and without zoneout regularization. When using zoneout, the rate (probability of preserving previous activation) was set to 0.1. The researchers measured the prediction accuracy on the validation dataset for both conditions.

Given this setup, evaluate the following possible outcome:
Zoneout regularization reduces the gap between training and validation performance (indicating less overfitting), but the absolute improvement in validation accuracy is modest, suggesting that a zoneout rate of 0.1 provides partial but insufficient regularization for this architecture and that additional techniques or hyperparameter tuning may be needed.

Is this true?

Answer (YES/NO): NO